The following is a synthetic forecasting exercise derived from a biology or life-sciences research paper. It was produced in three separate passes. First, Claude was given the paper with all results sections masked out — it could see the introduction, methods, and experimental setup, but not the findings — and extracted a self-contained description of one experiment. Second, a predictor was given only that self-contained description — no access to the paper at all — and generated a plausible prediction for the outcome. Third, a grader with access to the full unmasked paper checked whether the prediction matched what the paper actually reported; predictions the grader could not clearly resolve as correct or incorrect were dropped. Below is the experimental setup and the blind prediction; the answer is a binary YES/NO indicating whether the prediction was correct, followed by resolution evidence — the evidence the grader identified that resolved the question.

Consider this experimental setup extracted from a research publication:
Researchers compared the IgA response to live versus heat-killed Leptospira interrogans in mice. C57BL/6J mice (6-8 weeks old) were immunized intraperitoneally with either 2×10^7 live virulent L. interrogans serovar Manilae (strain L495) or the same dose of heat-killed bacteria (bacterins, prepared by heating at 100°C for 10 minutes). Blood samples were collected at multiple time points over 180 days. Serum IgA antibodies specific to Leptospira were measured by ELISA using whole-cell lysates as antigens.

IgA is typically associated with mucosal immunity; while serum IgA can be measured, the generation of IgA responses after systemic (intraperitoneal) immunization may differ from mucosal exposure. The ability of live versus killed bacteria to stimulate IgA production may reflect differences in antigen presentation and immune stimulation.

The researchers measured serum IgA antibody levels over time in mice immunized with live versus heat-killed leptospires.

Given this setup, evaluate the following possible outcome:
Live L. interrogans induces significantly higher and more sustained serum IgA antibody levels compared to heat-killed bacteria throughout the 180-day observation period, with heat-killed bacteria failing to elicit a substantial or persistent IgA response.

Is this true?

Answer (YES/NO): NO